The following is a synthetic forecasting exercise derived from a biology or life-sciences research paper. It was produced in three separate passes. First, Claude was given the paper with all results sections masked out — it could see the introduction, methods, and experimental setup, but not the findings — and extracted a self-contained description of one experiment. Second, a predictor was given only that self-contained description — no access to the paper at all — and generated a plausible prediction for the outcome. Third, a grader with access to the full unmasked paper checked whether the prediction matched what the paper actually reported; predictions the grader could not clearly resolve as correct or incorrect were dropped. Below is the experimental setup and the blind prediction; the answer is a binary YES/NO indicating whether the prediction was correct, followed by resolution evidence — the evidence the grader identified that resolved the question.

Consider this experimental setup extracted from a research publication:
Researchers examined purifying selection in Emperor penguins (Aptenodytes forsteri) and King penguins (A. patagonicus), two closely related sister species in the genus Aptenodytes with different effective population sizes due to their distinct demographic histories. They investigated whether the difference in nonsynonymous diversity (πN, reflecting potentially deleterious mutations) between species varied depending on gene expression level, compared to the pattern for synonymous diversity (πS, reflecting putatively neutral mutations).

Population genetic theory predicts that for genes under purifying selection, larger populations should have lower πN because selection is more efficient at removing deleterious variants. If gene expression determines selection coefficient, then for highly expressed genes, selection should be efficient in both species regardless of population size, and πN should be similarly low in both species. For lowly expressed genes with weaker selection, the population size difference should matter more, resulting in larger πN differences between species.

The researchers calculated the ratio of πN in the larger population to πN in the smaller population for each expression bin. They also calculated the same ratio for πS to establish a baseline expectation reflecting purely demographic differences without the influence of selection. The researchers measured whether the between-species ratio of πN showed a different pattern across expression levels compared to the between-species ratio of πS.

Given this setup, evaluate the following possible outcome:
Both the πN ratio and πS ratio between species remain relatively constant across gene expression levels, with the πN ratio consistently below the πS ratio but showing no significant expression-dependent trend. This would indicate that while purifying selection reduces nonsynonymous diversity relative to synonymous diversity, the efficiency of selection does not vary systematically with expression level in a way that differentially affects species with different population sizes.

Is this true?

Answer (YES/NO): NO